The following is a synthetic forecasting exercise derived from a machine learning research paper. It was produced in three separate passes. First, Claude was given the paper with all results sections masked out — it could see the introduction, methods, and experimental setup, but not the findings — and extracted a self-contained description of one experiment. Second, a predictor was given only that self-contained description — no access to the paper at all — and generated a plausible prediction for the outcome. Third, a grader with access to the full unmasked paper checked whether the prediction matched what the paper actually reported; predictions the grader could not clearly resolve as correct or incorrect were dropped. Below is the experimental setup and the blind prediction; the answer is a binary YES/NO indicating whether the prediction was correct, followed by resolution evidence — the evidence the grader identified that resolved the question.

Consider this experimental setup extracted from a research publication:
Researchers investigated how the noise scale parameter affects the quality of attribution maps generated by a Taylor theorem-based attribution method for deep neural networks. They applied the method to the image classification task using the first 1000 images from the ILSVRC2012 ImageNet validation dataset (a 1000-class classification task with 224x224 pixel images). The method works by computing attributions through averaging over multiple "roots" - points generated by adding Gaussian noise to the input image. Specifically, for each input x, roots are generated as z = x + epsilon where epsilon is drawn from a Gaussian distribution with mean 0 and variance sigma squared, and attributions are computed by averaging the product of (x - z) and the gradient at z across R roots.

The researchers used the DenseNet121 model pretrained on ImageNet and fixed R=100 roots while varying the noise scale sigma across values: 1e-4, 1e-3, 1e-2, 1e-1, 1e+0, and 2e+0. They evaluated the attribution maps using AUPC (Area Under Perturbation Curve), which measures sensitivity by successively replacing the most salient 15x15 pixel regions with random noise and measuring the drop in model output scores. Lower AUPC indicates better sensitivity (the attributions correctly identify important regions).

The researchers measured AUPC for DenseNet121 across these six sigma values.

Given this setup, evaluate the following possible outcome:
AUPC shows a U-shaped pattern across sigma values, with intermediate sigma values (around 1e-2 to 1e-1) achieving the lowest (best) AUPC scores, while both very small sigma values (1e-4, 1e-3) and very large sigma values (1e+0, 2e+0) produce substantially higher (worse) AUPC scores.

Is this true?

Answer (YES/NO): NO